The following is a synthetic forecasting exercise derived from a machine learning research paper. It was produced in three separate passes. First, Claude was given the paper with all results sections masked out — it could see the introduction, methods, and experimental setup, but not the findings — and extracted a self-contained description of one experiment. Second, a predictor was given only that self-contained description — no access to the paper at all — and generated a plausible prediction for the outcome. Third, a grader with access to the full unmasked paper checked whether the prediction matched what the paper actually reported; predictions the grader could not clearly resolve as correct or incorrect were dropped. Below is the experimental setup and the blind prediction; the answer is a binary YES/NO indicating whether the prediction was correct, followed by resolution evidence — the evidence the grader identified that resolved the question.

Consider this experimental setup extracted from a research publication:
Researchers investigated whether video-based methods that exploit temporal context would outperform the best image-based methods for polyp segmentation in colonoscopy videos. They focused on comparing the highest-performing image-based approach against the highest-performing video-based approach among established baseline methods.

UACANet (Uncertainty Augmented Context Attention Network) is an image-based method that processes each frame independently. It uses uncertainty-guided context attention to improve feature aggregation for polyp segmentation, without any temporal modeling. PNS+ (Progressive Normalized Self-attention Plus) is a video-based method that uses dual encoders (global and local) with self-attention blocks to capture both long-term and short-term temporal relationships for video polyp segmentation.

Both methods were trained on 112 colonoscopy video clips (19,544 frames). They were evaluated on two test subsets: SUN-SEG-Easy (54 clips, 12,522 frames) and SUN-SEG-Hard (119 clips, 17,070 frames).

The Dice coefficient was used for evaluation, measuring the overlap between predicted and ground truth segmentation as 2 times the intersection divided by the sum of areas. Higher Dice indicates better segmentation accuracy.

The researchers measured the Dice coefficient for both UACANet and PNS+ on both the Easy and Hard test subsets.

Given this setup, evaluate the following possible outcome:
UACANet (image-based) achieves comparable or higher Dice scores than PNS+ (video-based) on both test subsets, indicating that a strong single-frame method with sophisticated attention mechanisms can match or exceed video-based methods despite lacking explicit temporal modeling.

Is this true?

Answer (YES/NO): YES